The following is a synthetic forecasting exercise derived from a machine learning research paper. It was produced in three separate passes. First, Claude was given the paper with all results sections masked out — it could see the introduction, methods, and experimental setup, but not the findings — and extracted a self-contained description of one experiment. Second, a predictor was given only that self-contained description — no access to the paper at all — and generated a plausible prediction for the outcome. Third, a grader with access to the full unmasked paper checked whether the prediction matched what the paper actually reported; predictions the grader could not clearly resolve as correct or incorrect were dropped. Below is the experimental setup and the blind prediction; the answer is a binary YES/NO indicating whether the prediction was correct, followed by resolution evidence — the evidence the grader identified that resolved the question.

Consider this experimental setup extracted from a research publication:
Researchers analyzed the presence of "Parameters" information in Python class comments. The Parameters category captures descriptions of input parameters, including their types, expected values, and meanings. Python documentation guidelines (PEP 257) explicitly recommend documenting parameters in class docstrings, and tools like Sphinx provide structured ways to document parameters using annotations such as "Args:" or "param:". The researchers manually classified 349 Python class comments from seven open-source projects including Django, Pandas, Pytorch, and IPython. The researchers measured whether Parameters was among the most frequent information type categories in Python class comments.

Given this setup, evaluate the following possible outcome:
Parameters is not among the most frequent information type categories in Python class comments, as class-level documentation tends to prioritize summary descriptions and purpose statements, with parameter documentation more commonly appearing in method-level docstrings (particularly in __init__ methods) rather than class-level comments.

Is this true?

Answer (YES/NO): NO